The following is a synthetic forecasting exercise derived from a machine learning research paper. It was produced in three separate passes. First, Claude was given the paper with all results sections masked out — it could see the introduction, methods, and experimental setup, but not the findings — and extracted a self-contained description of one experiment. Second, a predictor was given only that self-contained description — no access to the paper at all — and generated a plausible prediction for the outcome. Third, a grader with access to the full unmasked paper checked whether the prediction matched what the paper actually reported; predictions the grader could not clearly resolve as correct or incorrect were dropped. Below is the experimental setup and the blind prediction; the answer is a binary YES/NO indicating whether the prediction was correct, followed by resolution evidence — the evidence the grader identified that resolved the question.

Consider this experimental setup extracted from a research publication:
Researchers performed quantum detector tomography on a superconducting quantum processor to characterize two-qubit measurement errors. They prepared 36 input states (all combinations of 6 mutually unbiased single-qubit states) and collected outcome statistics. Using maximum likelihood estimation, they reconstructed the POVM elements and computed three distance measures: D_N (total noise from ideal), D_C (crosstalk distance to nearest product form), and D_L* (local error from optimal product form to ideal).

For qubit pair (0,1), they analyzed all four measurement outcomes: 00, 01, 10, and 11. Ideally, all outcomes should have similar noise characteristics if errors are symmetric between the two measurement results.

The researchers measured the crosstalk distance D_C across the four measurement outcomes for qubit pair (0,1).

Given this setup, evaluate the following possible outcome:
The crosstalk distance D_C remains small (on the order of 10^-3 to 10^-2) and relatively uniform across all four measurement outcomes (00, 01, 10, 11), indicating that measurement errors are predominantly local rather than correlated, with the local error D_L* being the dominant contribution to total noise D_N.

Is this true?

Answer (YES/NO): NO